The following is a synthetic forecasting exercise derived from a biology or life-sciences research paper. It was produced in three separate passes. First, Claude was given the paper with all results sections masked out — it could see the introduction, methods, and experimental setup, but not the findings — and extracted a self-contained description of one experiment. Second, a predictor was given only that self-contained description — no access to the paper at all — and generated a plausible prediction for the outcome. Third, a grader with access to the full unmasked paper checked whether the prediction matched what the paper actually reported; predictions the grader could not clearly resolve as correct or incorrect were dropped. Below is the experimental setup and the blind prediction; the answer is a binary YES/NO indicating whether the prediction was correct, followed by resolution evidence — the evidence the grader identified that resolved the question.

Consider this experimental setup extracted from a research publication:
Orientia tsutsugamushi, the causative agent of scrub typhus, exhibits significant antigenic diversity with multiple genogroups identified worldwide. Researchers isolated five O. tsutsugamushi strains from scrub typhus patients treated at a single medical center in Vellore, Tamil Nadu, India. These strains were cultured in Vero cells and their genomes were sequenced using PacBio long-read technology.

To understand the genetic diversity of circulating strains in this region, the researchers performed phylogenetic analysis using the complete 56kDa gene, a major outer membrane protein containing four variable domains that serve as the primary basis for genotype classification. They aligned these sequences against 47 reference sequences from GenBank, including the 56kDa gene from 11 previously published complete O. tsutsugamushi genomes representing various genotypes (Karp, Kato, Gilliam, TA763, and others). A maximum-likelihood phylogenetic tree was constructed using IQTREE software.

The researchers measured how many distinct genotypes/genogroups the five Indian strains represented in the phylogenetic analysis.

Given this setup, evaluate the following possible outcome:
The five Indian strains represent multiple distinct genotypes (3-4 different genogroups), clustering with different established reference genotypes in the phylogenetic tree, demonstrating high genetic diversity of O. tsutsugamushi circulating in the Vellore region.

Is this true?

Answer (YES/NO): YES